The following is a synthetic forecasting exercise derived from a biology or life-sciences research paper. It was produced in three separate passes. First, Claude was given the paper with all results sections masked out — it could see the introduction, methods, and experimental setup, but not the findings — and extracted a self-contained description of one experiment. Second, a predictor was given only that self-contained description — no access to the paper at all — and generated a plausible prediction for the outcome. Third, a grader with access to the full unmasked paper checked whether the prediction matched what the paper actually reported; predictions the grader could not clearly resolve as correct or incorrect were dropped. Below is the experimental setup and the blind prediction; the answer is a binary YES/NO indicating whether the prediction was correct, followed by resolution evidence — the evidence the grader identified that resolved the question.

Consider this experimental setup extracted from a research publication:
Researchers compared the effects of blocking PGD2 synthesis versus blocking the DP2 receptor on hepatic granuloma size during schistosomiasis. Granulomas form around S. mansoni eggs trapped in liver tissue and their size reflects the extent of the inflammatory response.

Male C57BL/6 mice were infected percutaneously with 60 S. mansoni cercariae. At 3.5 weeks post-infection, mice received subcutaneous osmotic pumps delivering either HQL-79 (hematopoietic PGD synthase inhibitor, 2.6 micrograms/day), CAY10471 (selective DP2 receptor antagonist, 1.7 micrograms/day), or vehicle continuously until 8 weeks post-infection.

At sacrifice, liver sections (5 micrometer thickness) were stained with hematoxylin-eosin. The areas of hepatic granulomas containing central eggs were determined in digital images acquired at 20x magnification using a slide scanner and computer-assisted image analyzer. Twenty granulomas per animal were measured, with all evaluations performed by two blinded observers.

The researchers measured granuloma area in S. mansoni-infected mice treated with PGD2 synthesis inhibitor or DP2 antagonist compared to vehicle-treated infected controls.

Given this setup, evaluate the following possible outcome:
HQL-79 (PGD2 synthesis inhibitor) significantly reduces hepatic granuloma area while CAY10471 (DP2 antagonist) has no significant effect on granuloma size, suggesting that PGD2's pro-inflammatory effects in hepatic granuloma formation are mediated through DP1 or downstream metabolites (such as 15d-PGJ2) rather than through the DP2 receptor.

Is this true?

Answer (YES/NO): NO